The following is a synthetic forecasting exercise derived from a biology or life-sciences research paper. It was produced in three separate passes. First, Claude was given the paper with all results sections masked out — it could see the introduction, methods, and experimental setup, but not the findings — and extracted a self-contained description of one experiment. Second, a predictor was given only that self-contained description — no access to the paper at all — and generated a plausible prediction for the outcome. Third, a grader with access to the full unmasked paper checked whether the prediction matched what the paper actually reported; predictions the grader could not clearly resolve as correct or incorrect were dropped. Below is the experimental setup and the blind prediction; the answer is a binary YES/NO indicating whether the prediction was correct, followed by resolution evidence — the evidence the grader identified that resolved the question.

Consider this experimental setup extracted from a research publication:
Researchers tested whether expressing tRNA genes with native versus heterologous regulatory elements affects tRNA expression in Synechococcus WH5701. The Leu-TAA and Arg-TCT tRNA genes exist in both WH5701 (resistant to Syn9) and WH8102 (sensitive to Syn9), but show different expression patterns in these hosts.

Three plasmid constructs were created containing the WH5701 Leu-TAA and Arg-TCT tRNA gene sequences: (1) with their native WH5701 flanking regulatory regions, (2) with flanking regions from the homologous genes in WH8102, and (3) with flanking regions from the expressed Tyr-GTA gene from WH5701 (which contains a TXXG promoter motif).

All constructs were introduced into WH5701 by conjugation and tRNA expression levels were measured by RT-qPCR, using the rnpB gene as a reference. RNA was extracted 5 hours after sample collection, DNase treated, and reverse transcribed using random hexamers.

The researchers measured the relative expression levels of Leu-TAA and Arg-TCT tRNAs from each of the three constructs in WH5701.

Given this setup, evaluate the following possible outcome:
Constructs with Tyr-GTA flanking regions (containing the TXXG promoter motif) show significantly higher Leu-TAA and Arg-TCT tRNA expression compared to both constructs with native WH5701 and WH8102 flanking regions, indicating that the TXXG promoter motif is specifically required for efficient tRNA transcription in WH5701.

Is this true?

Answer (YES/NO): NO